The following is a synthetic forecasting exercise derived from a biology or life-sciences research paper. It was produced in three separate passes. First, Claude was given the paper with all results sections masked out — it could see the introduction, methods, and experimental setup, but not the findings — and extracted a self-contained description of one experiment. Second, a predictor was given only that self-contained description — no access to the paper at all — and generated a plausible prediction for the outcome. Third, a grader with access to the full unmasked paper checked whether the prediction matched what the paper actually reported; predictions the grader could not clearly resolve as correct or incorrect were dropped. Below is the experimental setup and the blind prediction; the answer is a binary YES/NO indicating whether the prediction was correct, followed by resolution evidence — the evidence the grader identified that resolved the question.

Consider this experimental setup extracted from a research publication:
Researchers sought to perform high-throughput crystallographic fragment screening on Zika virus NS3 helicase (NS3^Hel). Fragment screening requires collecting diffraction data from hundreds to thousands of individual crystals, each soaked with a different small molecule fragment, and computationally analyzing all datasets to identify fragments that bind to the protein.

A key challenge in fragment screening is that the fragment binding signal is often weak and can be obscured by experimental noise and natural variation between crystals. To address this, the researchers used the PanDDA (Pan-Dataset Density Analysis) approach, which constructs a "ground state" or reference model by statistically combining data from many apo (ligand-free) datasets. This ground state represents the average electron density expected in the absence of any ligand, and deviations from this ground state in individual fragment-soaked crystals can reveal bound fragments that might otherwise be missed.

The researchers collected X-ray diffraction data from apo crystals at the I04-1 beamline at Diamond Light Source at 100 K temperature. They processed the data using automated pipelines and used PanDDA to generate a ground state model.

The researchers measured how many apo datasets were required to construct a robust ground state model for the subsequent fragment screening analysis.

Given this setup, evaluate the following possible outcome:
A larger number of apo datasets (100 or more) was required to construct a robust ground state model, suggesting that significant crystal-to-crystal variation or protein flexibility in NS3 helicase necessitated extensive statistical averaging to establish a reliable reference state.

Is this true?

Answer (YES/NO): YES